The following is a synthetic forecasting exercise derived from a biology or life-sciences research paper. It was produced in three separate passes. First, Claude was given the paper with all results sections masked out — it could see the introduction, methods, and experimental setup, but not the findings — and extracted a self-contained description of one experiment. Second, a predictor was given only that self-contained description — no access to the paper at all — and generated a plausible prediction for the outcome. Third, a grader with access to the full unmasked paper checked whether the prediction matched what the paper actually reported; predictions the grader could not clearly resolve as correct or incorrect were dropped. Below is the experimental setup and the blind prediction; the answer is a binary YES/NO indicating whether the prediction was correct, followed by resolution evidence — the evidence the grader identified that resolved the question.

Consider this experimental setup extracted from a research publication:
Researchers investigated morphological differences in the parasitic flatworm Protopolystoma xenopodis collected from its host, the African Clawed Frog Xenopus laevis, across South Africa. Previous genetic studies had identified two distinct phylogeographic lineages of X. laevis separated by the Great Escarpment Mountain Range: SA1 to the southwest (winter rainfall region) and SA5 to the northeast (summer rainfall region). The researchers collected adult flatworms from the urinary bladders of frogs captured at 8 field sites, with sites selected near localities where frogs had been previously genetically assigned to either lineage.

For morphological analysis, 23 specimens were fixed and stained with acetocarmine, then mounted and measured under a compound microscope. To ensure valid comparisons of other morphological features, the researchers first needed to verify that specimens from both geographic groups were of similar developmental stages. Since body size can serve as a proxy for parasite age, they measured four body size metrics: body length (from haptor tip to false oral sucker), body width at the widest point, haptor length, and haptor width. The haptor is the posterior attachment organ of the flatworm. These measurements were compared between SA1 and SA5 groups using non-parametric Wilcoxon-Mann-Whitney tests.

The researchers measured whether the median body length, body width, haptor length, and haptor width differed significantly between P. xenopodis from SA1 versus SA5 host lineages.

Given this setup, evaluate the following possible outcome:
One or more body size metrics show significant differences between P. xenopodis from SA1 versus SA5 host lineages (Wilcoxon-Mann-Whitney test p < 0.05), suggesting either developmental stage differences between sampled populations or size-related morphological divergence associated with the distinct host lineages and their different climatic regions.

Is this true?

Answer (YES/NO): NO